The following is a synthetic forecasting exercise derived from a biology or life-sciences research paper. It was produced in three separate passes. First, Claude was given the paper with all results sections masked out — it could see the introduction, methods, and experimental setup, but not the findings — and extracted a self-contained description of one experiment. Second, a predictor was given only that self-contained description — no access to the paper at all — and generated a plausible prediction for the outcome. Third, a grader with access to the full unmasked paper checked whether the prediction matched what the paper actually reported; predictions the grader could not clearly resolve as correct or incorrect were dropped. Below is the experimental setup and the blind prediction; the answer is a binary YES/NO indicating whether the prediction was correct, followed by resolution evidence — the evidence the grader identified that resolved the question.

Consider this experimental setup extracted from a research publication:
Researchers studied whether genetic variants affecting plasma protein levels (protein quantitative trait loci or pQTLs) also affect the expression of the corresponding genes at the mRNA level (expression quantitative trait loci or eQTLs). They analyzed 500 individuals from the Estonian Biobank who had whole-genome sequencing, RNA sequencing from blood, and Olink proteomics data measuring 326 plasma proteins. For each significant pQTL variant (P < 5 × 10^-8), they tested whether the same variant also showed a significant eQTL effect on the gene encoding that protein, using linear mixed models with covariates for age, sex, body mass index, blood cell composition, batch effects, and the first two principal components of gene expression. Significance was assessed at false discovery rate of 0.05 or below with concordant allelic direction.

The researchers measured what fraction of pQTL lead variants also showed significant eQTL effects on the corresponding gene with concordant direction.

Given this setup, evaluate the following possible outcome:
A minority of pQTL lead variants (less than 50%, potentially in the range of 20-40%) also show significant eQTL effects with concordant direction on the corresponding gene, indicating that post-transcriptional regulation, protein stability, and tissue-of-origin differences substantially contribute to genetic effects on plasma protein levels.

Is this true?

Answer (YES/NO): YES